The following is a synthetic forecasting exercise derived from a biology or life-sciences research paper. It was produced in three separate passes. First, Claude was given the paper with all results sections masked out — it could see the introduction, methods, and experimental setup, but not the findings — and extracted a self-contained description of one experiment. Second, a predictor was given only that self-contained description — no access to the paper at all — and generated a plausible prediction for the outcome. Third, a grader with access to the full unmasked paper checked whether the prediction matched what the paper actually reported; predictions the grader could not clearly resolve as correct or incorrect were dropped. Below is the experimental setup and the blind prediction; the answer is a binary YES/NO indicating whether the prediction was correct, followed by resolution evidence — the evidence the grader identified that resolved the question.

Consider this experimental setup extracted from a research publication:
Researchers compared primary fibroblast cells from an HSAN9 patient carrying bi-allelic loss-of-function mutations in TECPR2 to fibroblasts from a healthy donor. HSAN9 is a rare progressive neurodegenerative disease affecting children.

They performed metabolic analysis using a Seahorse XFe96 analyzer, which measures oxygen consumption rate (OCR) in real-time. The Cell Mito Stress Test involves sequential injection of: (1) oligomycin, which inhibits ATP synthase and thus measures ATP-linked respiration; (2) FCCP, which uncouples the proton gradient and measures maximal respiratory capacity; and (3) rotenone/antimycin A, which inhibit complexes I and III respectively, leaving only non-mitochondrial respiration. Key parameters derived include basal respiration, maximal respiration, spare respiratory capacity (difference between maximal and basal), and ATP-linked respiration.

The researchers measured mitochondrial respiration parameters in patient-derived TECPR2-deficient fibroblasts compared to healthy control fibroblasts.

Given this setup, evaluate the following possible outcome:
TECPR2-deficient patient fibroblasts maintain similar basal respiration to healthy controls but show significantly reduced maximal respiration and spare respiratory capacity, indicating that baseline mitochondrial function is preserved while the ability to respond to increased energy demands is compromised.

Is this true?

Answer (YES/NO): NO